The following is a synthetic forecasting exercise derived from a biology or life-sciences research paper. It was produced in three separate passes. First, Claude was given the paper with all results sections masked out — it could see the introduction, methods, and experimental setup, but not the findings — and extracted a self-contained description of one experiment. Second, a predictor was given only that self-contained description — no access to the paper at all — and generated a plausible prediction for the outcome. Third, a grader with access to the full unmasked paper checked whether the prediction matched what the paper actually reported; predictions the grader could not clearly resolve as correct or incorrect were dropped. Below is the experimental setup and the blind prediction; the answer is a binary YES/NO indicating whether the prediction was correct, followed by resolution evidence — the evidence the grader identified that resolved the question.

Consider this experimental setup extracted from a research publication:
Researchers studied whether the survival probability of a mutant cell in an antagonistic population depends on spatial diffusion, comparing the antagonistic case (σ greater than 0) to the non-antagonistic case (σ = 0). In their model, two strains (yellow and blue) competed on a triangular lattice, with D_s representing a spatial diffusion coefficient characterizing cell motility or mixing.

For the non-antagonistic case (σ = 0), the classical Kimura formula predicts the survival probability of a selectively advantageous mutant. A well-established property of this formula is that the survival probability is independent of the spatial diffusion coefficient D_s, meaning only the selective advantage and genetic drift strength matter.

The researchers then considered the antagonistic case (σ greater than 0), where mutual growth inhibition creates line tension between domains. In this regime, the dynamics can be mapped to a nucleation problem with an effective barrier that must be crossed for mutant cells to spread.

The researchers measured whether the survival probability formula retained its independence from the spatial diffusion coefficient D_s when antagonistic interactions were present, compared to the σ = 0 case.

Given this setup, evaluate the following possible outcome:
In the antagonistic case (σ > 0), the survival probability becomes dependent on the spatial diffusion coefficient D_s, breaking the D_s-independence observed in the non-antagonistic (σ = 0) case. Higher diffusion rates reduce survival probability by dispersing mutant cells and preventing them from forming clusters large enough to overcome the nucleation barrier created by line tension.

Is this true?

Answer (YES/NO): YES